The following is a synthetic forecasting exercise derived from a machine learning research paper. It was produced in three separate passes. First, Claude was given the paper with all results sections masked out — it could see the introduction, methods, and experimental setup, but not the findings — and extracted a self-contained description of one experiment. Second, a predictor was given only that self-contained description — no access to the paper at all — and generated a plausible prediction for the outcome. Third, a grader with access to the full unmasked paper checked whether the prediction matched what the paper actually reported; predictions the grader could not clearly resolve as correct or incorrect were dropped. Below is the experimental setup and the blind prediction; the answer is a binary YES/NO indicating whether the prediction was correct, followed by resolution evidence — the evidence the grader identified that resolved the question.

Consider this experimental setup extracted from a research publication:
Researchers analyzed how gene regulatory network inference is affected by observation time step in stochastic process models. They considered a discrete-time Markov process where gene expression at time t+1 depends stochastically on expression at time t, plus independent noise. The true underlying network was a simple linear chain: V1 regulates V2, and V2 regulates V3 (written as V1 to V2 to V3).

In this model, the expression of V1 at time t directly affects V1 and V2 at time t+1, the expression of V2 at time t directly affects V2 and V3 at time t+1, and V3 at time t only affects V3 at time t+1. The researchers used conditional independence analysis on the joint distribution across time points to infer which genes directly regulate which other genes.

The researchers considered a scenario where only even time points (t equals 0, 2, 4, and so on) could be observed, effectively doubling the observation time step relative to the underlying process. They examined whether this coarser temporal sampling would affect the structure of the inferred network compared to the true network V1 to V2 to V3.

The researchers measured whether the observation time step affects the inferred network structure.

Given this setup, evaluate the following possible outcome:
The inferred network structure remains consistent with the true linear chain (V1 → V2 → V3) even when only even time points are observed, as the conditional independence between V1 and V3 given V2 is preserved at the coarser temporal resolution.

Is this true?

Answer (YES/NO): NO